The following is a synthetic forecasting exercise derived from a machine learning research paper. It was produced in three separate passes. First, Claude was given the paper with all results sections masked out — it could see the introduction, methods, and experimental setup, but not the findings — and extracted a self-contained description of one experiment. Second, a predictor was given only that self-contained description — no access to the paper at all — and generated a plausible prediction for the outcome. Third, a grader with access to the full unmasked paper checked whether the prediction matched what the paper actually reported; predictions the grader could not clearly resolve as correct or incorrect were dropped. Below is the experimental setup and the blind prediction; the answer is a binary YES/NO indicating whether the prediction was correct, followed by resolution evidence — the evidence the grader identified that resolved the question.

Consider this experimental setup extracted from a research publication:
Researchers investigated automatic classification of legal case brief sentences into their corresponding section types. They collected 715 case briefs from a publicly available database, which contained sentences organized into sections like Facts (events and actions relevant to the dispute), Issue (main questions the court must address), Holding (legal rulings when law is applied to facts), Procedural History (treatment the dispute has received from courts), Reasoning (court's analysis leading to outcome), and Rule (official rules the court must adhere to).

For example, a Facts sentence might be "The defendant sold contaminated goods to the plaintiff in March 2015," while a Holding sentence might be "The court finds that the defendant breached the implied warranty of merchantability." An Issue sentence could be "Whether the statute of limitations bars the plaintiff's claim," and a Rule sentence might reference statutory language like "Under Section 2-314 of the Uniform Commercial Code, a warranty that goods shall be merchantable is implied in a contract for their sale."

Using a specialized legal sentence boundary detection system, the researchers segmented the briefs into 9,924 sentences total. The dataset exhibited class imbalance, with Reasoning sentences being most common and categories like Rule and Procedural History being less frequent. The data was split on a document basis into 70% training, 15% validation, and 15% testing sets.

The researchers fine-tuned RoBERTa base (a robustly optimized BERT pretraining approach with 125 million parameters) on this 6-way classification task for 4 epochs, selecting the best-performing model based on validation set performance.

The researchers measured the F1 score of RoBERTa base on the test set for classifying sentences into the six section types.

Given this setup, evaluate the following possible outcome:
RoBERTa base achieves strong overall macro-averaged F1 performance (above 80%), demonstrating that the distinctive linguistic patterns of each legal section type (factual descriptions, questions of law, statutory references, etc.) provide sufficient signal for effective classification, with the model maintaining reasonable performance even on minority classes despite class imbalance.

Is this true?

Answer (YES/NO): NO